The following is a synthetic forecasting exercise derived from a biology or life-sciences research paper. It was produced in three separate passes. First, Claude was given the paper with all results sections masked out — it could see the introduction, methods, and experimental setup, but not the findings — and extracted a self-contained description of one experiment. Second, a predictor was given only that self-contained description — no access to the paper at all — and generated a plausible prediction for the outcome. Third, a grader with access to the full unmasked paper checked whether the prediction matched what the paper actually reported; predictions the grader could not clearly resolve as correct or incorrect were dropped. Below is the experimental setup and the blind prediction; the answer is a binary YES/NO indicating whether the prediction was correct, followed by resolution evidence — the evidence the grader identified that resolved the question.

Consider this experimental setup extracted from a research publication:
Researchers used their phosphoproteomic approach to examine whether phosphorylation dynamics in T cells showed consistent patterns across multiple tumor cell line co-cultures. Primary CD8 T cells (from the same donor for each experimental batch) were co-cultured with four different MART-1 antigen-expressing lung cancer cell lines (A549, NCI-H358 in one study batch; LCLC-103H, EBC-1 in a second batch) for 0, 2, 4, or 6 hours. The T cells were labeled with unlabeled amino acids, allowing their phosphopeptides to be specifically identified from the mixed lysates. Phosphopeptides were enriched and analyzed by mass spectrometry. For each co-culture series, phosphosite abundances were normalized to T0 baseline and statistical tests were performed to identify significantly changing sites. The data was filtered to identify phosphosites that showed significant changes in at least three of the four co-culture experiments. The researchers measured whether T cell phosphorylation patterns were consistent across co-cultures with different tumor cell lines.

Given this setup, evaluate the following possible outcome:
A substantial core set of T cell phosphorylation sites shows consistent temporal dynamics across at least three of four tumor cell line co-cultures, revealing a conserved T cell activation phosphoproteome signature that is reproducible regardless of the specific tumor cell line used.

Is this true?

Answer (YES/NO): YES